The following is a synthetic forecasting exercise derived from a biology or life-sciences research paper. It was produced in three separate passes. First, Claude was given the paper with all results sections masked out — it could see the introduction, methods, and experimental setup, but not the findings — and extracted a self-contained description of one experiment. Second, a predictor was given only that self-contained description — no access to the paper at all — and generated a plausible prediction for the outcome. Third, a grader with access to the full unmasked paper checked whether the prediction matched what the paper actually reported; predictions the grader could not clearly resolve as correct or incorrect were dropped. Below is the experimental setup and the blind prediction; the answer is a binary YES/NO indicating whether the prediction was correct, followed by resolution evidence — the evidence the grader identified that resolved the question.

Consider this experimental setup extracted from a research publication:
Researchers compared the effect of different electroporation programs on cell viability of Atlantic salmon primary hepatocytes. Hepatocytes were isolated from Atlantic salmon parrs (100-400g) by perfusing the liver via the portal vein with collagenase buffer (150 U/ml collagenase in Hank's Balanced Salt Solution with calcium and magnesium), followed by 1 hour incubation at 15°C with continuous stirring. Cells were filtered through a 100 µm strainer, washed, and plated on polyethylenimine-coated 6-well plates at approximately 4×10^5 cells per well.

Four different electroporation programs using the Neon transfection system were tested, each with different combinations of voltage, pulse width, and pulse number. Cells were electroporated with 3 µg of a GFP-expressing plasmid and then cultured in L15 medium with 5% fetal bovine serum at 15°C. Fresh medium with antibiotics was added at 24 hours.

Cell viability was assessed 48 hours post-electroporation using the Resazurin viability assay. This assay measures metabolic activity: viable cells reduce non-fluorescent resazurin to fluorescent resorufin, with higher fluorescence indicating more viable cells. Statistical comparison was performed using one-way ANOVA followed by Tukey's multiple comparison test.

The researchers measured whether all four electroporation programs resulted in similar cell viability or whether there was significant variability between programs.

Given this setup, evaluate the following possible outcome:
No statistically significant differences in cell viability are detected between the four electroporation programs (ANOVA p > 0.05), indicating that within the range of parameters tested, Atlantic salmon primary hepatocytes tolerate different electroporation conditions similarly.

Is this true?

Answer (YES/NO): YES